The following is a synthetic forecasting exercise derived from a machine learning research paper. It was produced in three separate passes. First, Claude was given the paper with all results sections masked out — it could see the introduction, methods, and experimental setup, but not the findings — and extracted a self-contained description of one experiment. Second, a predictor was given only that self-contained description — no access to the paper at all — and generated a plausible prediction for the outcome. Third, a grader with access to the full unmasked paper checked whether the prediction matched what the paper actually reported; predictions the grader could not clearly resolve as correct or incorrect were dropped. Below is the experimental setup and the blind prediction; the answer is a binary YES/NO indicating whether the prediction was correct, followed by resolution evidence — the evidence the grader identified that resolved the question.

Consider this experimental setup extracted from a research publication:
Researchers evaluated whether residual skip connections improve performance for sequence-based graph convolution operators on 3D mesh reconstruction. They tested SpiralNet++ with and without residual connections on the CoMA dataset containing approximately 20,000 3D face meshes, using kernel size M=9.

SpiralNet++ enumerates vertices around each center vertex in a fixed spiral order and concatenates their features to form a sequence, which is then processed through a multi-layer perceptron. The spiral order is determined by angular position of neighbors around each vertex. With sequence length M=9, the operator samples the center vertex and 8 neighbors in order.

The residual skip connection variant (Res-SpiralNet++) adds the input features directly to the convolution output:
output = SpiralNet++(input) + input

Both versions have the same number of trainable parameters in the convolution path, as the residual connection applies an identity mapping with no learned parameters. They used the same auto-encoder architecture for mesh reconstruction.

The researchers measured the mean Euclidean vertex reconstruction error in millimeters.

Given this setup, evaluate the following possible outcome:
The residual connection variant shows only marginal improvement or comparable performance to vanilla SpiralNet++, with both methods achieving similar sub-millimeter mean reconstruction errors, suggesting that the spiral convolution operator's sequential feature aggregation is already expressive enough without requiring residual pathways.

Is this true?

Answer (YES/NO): YES